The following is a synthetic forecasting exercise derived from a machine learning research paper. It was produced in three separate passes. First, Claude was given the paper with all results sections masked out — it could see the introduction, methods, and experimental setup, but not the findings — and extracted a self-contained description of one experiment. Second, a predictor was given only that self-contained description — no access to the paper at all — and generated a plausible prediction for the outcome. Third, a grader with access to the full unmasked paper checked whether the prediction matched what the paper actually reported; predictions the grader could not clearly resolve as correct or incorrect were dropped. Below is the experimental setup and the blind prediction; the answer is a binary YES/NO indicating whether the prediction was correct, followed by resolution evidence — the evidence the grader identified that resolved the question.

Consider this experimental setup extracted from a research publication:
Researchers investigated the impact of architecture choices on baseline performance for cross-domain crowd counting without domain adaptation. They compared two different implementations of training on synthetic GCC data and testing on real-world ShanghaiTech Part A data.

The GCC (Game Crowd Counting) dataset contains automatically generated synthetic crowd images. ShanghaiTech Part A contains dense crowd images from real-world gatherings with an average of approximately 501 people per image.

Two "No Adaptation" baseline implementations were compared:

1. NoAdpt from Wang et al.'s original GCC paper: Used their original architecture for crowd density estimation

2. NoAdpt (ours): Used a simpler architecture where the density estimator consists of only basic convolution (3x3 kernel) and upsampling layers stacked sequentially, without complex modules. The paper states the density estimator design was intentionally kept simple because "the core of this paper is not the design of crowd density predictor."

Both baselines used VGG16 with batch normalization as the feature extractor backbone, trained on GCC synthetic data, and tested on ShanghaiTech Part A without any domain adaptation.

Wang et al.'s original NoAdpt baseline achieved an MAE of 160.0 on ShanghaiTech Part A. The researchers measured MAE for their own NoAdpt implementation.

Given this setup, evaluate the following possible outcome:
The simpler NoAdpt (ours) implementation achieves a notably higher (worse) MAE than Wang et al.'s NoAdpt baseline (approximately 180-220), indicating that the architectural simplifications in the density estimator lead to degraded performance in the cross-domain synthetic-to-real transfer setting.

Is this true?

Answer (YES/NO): YES